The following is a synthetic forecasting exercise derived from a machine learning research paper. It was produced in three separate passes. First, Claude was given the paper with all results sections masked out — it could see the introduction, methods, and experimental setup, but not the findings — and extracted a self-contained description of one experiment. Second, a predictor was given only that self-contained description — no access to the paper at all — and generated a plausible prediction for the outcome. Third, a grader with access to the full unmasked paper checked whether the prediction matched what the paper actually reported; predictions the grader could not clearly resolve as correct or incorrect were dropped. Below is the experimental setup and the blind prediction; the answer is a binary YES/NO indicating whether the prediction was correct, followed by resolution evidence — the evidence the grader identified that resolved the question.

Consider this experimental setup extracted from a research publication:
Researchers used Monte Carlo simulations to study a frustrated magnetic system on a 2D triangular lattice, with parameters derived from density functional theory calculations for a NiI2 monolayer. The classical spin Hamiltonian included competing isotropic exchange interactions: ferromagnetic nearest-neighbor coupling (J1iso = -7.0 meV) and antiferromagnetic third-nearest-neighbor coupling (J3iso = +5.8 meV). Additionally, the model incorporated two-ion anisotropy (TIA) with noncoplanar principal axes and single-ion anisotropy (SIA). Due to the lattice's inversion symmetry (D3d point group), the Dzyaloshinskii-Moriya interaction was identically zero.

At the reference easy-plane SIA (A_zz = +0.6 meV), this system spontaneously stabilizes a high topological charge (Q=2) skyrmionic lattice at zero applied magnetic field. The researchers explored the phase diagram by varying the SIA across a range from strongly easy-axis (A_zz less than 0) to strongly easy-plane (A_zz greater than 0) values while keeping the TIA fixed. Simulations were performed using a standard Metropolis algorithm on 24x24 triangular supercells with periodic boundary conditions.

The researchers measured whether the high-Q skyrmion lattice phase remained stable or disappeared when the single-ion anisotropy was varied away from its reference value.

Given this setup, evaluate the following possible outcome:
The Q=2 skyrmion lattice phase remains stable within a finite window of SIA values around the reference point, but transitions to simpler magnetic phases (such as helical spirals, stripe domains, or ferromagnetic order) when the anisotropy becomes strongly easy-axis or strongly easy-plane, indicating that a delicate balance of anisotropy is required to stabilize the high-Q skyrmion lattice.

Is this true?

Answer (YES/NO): NO